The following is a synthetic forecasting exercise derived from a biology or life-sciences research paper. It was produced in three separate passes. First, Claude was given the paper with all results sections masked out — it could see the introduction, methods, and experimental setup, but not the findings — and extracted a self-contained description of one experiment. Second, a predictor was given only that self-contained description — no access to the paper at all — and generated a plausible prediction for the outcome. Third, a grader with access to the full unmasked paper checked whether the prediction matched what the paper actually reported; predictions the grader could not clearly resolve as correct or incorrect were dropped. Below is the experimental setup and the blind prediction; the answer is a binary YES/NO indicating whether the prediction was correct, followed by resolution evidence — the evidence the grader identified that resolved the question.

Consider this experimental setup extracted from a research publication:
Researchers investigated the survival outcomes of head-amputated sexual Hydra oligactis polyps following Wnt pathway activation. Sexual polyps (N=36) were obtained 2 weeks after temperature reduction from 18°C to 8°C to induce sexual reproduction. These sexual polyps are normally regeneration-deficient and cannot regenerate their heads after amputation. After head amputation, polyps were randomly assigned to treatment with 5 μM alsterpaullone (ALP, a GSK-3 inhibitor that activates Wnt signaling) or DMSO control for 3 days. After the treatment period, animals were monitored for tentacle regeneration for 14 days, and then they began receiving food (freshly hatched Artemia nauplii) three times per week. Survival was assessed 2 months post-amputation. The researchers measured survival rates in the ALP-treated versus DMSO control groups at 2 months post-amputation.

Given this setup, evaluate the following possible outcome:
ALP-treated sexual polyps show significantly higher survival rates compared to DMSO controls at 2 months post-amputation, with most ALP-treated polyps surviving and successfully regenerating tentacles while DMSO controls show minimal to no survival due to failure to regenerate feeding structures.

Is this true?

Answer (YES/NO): YES